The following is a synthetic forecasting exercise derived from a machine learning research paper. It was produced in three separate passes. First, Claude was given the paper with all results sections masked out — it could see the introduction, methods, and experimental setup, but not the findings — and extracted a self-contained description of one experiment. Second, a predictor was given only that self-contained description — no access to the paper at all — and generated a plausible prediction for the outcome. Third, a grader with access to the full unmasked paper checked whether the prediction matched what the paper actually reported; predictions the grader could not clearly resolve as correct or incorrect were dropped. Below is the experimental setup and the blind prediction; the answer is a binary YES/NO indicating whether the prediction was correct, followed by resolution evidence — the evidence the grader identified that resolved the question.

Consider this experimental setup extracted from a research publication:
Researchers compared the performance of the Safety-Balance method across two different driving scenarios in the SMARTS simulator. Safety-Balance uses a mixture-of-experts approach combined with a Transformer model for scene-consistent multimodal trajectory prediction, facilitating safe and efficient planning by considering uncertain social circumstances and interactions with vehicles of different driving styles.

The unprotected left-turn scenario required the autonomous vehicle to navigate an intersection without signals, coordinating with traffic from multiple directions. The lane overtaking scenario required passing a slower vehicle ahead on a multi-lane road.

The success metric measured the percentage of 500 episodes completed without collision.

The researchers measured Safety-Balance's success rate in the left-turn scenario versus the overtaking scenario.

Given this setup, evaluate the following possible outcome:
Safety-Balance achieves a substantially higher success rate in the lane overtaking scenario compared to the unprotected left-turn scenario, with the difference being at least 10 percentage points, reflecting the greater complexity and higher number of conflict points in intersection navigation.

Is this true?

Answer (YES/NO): NO